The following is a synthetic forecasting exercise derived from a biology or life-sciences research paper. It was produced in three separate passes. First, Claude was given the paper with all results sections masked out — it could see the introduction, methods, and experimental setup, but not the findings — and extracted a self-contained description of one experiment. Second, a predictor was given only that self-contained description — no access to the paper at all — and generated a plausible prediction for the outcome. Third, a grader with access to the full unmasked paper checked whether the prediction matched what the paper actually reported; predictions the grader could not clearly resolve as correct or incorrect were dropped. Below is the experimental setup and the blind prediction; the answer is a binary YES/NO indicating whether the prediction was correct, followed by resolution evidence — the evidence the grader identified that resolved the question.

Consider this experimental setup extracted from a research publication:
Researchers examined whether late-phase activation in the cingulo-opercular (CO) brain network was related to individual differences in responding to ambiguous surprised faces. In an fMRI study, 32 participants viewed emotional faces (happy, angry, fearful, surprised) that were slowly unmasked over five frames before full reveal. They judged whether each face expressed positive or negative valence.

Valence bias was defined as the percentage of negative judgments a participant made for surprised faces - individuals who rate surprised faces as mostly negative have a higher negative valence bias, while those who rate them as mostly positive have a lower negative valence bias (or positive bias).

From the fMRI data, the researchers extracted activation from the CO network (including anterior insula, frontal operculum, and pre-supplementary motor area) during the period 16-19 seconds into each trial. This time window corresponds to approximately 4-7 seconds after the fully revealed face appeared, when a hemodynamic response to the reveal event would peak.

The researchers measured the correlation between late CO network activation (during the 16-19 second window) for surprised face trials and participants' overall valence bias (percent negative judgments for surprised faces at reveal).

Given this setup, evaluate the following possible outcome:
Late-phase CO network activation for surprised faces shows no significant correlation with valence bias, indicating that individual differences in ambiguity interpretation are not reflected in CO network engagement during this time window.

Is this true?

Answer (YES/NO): NO